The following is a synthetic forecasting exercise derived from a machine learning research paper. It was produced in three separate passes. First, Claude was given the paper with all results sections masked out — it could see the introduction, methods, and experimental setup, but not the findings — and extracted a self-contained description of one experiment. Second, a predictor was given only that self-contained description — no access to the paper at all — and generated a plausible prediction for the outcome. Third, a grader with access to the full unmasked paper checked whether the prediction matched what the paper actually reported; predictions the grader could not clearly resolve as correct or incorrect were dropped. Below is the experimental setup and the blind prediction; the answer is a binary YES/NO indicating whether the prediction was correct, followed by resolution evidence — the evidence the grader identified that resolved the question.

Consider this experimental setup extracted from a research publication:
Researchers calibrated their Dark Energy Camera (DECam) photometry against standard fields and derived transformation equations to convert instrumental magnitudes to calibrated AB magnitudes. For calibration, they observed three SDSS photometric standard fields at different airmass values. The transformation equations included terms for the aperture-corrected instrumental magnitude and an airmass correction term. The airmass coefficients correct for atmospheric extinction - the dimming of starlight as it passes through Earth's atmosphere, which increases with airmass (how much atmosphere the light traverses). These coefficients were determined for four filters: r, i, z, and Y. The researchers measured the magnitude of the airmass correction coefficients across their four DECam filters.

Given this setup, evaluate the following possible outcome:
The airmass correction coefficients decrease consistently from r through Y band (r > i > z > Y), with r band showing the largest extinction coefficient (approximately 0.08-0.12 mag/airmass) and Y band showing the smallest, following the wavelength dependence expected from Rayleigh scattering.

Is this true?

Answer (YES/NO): NO